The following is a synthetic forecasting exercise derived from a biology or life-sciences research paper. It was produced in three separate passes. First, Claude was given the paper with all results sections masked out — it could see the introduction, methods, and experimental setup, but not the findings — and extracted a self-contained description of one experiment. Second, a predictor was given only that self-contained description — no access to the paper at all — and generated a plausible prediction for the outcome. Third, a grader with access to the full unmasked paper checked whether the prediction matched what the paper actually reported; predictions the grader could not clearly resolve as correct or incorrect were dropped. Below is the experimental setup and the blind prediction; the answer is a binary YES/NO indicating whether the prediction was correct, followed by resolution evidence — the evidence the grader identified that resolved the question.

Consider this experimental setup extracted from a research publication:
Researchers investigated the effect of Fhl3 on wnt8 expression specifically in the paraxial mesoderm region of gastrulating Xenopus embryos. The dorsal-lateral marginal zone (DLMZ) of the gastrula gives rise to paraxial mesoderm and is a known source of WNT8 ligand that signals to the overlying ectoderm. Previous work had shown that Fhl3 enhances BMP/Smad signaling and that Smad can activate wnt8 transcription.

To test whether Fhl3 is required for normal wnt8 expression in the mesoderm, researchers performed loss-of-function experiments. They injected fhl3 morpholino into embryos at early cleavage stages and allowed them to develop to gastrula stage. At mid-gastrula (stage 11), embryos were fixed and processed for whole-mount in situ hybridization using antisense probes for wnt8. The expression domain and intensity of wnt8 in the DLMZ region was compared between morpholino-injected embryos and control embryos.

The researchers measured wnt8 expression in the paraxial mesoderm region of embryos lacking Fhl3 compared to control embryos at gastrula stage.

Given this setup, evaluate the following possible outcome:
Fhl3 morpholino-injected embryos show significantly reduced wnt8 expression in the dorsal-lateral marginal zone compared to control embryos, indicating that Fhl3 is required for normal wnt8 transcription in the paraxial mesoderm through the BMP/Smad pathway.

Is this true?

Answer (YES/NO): YES